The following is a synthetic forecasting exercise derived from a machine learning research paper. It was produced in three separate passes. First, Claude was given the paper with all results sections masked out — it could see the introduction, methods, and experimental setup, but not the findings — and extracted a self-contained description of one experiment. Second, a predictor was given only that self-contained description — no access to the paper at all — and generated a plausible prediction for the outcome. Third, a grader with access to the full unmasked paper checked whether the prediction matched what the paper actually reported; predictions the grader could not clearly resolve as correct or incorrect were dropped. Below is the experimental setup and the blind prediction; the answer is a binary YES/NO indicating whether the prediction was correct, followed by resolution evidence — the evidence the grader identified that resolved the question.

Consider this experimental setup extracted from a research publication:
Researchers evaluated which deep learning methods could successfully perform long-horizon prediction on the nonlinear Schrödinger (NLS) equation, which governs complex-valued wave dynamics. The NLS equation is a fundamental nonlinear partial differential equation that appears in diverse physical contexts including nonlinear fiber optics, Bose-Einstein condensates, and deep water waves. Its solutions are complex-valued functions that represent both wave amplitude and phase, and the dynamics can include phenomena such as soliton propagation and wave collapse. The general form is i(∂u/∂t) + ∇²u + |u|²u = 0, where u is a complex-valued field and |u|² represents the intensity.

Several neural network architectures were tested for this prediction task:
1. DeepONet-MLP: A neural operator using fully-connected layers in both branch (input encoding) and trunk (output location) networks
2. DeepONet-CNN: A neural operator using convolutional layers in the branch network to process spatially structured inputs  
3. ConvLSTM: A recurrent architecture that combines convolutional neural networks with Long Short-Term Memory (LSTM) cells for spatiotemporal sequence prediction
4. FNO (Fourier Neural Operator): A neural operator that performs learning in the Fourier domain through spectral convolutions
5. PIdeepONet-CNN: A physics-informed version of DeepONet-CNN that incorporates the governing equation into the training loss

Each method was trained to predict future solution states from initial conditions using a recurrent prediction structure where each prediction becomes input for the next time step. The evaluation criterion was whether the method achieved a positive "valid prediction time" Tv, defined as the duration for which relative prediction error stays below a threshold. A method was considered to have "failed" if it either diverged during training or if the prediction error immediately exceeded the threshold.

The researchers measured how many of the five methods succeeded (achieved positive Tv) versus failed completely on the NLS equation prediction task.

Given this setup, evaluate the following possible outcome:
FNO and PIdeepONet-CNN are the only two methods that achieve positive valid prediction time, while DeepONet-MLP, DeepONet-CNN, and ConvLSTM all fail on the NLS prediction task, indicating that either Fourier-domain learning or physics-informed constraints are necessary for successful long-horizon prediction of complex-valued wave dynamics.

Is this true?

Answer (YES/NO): YES